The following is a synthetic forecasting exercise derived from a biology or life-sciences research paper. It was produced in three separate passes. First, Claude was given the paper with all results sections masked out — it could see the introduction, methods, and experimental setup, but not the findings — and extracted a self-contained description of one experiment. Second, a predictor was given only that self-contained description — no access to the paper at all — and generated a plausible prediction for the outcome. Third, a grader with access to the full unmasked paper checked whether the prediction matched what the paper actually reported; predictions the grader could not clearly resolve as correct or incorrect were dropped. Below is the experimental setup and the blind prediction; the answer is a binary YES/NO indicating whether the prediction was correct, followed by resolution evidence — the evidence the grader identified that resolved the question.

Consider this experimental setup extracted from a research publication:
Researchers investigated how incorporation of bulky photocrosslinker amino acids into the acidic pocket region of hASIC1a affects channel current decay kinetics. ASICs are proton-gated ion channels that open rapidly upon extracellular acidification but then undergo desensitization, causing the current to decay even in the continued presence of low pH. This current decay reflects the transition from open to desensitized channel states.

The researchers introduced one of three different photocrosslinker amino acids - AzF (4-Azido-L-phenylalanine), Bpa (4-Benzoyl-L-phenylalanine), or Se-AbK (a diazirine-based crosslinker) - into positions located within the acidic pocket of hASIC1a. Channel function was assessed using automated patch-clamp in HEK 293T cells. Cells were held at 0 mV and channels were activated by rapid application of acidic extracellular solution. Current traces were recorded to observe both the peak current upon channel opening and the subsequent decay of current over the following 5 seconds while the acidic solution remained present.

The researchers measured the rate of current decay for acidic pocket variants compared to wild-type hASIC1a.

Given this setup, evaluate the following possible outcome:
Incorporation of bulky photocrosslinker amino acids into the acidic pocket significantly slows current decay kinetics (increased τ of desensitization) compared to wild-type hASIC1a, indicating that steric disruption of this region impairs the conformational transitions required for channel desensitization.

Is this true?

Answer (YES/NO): NO